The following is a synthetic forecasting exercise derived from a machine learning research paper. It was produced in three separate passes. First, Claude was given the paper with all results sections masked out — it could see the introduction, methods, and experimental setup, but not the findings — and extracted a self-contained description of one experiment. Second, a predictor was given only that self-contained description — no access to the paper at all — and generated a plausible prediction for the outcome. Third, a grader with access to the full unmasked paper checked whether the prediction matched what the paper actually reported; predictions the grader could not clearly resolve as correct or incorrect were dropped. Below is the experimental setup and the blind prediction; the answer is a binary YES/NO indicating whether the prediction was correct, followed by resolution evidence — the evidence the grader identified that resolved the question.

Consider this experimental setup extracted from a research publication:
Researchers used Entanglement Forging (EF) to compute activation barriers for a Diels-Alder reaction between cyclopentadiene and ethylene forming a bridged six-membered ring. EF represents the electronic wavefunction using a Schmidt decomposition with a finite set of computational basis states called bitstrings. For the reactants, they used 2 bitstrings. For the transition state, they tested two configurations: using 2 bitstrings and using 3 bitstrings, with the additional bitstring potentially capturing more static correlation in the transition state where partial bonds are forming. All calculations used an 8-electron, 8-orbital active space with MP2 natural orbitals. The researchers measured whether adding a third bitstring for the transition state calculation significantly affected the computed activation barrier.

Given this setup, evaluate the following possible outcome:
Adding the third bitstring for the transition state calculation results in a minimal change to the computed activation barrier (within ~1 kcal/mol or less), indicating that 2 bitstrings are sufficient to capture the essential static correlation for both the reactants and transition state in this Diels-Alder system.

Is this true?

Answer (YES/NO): YES